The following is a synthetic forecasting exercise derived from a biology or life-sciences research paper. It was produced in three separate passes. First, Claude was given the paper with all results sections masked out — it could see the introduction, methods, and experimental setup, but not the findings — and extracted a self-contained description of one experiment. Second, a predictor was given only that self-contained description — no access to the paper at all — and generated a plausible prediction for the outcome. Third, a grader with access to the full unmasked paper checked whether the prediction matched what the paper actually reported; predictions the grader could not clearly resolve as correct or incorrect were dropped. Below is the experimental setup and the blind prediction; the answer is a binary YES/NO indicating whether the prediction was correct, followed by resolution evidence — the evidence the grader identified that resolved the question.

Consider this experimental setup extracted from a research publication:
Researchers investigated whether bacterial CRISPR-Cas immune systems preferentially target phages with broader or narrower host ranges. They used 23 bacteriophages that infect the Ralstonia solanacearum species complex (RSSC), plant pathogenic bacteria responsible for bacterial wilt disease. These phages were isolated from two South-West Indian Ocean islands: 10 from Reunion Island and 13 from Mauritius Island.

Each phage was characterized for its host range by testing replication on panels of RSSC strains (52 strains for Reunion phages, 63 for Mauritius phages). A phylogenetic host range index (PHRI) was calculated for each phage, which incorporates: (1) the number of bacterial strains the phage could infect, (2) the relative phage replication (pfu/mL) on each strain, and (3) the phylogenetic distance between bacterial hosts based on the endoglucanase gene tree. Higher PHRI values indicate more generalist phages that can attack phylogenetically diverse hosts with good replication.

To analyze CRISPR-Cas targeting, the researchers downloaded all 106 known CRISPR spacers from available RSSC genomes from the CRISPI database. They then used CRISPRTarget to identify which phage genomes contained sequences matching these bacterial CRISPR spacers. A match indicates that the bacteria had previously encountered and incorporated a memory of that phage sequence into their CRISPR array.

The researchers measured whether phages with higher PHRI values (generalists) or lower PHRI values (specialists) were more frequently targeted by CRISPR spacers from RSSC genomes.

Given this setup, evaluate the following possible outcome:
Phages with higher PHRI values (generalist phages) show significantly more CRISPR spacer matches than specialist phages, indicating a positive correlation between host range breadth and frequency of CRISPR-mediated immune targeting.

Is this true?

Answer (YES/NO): YES